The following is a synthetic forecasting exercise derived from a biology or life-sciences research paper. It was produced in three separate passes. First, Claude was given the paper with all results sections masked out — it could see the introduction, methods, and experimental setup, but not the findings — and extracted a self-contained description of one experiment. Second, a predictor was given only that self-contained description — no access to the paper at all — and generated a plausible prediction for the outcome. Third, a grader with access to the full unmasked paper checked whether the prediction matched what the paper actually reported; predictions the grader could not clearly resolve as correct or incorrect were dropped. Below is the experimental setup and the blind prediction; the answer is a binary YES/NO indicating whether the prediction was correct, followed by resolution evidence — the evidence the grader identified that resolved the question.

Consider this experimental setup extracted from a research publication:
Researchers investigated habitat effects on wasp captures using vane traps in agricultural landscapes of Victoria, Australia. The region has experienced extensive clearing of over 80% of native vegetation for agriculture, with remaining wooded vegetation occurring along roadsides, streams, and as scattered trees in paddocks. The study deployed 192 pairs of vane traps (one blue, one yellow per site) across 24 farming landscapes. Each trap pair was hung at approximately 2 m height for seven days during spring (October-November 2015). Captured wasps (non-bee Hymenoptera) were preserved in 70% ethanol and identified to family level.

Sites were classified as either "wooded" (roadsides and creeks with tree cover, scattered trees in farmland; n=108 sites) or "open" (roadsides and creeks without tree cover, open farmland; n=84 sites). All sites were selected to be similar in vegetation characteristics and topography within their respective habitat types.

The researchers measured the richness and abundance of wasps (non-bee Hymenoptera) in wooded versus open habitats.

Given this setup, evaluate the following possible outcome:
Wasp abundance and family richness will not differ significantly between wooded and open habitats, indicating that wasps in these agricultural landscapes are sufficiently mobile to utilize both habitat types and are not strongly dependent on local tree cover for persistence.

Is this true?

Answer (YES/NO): YES